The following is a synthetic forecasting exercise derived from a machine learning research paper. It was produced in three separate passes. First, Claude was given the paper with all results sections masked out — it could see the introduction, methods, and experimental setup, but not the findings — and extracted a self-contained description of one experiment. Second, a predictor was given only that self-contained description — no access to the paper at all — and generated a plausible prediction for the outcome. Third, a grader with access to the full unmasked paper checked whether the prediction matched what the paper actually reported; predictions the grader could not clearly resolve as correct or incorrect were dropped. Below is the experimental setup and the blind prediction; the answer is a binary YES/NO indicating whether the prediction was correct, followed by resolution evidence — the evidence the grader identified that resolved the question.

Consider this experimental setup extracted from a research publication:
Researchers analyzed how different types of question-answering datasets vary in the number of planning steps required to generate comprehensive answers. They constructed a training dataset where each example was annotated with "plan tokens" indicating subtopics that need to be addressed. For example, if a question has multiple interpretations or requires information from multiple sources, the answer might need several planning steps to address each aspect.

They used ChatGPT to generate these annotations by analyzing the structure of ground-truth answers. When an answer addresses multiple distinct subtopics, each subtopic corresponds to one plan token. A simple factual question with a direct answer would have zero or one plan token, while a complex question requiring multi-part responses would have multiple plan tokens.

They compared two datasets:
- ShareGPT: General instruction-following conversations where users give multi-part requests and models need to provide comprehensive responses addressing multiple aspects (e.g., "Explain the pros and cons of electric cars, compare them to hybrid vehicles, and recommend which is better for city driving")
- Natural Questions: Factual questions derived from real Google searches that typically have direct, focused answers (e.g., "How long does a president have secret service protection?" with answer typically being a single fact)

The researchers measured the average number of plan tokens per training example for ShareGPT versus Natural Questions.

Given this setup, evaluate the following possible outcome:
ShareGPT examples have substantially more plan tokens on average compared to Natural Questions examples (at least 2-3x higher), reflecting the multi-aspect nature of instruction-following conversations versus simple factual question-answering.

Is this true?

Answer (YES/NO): YES